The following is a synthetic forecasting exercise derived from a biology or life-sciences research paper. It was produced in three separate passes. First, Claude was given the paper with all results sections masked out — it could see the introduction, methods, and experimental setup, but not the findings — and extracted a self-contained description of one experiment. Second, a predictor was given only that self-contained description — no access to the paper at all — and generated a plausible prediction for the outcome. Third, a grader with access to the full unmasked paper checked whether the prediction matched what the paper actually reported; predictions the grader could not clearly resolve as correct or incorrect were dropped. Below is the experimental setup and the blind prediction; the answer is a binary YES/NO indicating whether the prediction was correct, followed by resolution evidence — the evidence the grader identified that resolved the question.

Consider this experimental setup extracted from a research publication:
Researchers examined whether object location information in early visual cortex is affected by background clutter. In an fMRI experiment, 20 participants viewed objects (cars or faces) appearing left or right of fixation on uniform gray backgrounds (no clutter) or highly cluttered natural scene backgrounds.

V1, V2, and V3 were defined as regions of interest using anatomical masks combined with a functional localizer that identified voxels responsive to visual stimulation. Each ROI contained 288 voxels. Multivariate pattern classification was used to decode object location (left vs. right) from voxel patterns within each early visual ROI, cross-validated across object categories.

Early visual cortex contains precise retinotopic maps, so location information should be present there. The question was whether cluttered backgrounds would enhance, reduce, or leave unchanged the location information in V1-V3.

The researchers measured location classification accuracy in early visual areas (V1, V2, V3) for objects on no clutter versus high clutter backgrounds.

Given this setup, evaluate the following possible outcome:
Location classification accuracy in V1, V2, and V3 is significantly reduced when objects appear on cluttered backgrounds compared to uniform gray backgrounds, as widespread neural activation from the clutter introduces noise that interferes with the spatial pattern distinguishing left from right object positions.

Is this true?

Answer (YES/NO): NO